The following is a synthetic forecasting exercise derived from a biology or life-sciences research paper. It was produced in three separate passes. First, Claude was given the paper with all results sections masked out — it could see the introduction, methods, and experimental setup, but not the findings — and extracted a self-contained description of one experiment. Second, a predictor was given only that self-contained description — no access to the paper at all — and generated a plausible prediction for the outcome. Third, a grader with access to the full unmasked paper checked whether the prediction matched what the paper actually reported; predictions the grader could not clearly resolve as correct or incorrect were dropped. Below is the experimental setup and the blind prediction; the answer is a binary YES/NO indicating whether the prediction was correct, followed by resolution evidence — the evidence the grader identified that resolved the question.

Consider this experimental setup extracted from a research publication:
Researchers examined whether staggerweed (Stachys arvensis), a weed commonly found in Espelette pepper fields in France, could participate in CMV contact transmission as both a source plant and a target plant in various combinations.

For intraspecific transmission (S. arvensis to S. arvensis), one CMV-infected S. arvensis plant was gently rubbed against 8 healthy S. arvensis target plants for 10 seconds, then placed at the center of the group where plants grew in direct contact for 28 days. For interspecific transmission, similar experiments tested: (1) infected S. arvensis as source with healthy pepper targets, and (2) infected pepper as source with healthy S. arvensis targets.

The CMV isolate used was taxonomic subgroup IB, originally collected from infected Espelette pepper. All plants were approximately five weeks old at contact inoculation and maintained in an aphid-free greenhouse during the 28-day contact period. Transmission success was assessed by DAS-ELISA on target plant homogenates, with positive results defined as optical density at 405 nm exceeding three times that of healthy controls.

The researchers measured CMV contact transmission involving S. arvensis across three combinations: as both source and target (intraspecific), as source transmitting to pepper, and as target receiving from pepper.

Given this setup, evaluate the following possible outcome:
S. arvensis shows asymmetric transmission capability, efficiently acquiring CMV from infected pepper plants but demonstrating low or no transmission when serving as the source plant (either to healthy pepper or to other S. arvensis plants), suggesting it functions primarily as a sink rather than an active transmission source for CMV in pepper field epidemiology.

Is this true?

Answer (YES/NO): NO